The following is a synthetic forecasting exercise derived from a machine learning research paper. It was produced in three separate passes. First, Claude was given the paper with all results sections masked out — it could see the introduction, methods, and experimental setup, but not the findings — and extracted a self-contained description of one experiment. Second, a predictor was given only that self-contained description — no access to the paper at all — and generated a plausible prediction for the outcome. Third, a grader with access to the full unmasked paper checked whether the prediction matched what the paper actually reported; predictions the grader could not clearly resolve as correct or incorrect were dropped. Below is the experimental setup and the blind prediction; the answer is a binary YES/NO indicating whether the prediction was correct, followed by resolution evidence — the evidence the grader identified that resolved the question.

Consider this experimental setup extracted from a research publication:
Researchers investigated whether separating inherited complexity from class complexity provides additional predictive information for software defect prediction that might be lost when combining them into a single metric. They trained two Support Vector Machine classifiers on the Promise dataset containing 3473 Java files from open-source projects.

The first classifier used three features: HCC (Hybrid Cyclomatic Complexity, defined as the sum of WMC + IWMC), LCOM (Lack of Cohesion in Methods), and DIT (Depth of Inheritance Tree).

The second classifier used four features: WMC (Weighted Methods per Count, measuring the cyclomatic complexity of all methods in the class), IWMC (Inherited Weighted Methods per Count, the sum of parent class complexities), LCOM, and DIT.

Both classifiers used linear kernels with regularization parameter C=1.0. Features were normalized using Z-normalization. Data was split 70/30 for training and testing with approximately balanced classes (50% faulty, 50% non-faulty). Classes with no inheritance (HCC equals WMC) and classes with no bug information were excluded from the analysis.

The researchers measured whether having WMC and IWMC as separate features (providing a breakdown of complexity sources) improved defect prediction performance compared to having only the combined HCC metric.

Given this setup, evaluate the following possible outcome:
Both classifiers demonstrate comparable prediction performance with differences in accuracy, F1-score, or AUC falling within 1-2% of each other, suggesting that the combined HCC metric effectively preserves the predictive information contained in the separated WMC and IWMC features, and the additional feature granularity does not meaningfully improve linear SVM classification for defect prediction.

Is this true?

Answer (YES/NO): NO